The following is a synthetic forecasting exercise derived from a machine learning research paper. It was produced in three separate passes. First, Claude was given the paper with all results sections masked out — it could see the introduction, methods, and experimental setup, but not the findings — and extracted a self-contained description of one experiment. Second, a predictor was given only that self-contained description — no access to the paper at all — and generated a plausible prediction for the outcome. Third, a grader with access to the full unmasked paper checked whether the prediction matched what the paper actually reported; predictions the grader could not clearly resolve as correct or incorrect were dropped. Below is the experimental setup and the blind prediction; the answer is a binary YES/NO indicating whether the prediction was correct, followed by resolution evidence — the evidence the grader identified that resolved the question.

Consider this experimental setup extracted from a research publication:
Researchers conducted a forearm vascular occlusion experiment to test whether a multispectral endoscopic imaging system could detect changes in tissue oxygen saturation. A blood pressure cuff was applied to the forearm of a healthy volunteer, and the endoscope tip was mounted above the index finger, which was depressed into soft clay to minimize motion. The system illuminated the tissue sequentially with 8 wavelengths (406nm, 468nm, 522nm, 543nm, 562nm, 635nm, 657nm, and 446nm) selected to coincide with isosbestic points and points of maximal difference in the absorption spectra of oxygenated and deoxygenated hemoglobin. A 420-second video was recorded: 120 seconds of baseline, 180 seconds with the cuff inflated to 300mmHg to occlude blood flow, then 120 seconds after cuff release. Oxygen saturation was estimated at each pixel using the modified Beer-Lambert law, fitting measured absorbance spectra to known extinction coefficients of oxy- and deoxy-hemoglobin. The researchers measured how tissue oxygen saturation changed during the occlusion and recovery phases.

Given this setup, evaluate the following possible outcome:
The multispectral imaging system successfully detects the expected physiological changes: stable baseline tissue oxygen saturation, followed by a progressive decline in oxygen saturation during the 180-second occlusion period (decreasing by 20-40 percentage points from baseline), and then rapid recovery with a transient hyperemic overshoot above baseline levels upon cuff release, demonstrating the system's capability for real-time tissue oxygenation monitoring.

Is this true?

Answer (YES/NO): NO